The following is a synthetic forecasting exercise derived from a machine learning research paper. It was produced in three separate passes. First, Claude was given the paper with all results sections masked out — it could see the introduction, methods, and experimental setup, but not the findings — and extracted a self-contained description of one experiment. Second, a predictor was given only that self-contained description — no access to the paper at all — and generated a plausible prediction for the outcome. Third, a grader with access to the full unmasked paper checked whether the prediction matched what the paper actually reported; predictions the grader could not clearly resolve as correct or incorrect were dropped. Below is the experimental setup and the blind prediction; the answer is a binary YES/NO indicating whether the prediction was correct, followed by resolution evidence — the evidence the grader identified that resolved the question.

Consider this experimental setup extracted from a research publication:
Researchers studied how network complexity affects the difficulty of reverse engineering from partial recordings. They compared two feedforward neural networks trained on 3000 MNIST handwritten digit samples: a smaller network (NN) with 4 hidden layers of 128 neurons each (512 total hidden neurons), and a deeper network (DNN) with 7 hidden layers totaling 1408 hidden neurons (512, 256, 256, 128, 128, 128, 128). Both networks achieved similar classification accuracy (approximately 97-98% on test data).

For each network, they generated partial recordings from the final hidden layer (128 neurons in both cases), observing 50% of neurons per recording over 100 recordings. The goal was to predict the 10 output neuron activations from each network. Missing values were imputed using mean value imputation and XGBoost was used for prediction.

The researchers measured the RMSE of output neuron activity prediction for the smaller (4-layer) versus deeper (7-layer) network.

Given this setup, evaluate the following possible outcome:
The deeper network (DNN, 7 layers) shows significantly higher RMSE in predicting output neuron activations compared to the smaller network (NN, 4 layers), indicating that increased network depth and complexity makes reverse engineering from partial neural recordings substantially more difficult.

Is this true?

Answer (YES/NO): NO